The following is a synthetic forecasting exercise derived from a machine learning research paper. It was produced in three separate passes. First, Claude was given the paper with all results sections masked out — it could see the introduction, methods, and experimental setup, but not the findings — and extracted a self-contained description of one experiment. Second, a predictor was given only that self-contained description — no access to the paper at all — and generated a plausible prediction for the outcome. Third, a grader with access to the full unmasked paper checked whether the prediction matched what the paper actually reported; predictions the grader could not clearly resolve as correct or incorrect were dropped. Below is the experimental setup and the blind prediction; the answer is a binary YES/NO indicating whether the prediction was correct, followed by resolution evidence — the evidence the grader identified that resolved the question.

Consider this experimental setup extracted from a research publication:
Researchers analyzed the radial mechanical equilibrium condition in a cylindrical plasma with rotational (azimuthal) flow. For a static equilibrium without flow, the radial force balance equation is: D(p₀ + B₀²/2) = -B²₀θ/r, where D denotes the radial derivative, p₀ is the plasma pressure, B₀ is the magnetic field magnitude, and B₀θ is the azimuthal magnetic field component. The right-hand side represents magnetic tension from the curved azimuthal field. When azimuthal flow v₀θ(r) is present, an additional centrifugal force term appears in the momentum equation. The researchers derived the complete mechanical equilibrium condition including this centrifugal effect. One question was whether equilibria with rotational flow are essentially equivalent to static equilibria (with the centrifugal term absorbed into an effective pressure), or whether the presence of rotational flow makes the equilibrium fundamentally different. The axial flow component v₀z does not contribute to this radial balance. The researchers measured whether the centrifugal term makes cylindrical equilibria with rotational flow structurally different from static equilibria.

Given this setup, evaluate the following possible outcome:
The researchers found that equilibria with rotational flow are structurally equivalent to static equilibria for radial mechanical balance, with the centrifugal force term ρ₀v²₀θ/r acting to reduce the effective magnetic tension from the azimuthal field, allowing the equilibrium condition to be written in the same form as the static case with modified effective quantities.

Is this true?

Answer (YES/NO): NO